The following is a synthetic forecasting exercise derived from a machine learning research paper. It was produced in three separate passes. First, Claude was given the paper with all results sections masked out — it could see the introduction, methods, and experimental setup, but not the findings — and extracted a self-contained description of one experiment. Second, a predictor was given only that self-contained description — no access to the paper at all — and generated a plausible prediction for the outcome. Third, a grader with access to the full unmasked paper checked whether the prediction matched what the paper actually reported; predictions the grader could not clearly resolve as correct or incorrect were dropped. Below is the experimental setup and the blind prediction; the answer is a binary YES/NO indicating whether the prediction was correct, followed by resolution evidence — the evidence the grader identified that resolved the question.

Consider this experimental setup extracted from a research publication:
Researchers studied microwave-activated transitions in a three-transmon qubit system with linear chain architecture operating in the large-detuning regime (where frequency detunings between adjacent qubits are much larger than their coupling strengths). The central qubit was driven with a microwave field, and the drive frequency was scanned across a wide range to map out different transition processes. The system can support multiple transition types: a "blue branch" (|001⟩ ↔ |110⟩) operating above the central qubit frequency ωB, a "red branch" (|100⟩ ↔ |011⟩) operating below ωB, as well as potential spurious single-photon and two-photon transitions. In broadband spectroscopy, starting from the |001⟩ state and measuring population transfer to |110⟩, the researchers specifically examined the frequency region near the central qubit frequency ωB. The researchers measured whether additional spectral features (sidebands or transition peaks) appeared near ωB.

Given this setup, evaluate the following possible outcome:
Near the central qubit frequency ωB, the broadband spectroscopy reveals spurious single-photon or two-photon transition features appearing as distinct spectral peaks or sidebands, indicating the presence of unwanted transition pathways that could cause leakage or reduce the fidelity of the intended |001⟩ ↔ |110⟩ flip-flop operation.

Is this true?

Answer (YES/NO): NO